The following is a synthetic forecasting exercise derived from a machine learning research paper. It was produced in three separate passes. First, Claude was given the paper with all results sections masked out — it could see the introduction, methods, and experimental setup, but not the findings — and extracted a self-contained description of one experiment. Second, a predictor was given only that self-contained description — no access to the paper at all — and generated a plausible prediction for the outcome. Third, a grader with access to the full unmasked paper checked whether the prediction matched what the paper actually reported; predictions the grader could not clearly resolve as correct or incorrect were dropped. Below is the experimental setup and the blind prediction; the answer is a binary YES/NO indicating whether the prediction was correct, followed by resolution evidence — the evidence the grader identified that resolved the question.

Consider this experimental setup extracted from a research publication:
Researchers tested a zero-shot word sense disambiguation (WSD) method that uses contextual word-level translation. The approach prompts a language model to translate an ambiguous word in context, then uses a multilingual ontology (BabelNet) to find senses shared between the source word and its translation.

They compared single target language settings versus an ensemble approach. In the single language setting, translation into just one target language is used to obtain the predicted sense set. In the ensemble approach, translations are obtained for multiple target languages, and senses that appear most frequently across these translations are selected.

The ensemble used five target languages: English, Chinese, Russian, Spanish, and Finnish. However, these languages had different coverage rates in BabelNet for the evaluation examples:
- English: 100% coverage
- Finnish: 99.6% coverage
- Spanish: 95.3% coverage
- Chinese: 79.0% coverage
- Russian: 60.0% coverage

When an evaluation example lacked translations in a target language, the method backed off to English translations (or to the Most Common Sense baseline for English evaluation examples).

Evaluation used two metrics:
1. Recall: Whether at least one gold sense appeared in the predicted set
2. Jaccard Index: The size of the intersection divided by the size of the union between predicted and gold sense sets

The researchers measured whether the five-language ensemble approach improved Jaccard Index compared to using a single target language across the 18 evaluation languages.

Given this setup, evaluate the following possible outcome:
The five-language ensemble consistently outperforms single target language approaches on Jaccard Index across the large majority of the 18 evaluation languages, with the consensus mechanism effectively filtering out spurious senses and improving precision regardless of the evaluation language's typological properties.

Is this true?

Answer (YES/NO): NO